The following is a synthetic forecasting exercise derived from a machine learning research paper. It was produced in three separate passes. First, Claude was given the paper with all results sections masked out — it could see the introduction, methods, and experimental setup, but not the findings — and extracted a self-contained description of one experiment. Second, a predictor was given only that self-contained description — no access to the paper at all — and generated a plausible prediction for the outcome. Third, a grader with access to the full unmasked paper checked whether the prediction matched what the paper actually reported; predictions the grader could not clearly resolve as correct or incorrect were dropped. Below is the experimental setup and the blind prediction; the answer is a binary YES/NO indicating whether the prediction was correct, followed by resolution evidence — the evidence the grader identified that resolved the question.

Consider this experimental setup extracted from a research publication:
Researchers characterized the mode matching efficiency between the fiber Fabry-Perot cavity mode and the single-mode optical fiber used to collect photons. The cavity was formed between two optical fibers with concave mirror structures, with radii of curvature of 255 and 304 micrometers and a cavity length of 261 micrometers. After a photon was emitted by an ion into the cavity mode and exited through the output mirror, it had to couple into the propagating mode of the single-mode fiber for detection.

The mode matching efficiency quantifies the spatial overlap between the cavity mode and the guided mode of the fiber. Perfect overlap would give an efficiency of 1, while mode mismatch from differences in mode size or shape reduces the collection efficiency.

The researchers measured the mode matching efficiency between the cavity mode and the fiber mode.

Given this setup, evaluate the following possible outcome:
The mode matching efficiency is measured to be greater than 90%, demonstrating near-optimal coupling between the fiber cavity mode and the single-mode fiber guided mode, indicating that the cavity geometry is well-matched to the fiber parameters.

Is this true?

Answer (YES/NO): NO